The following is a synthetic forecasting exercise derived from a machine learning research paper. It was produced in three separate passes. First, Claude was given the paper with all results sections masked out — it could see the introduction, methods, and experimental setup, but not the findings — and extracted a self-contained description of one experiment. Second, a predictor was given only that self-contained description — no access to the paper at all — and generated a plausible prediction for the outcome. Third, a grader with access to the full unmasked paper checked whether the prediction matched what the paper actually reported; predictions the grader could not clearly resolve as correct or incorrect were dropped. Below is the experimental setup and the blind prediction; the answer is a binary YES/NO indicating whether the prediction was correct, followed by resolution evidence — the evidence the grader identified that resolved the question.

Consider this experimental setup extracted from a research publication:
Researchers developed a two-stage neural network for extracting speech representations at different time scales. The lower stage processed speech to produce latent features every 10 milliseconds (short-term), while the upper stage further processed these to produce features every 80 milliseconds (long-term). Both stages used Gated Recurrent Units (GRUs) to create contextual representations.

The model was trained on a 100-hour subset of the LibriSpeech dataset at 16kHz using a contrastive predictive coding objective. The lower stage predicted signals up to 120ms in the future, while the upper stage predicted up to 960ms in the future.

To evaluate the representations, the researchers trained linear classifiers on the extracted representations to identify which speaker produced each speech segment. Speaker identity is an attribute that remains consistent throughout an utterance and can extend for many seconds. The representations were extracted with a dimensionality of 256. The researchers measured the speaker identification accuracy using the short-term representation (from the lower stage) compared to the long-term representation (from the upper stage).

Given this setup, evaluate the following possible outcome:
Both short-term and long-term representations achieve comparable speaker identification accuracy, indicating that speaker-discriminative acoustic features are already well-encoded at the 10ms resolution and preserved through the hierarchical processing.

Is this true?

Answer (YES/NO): NO